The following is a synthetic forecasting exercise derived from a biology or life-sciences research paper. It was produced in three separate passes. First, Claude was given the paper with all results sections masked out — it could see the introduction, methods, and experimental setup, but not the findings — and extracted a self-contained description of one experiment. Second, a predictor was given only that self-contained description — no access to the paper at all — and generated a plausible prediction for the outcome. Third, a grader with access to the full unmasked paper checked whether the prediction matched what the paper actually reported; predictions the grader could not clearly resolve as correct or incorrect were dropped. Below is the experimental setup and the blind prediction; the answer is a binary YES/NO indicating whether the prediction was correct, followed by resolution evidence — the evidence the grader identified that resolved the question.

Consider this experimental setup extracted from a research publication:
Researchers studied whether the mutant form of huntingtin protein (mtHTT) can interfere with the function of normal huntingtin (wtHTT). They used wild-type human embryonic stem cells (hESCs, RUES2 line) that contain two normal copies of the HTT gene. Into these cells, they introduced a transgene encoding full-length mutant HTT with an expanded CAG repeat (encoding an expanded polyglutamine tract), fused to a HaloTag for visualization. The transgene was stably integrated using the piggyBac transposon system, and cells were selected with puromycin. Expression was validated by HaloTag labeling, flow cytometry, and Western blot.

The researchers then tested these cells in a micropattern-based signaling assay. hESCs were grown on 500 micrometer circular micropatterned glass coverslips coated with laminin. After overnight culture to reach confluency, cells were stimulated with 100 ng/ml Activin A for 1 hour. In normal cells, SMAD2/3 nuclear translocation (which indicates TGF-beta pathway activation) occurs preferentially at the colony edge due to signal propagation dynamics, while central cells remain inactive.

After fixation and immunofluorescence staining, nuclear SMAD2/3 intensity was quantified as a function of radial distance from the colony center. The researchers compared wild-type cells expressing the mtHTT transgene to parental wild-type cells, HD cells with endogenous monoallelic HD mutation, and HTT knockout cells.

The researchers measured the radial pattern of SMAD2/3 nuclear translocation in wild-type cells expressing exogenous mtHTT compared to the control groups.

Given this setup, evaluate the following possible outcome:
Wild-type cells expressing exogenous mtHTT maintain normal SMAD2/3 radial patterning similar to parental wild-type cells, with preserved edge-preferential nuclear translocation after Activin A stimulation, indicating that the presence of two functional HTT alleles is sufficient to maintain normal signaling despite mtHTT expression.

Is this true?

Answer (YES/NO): NO